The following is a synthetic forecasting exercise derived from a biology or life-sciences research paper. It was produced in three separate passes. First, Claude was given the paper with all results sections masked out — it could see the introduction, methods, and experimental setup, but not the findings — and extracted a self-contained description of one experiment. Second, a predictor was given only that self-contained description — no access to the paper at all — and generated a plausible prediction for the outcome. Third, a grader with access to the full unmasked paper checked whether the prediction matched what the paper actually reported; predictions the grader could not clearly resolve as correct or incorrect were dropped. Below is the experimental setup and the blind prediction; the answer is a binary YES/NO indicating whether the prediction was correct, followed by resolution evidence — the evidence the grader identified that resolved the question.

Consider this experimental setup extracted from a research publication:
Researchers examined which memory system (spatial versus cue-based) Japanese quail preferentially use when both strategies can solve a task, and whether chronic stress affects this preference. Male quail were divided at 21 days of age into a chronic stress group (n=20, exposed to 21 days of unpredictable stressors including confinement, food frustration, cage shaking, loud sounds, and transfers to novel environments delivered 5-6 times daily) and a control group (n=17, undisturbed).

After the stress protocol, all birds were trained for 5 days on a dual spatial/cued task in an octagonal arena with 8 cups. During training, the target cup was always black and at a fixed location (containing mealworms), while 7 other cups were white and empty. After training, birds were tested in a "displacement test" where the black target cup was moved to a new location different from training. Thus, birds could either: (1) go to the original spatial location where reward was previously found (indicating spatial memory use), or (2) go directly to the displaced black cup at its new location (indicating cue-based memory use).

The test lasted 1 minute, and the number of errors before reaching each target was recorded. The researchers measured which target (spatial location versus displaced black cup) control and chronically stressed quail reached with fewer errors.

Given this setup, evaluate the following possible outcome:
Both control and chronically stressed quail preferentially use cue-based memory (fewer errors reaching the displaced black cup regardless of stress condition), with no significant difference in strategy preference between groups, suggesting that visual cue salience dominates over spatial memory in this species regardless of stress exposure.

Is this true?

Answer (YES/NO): YES